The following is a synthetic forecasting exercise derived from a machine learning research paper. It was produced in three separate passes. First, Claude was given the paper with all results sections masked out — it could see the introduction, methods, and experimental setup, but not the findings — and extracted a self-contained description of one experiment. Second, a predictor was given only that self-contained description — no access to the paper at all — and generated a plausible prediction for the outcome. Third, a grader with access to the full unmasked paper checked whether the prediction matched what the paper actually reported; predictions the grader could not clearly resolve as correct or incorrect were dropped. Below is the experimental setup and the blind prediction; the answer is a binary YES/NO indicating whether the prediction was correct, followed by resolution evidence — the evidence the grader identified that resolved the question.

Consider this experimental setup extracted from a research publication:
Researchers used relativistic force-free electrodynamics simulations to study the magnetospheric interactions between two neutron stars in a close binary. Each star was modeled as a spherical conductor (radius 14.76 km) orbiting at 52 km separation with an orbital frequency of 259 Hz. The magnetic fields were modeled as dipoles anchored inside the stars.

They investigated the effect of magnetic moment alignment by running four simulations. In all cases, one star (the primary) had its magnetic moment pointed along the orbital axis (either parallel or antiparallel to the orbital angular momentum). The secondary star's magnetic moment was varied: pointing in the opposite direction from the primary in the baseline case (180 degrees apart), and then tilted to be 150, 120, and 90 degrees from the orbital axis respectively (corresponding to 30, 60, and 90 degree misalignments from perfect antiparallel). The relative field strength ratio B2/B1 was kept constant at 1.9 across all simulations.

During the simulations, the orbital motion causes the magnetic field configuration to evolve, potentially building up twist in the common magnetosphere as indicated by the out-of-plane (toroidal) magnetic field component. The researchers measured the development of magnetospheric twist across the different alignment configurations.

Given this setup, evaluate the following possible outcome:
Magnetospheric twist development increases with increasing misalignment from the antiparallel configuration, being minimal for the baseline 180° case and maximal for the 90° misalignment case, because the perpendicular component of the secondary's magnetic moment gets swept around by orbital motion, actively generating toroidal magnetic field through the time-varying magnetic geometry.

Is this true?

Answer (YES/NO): NO